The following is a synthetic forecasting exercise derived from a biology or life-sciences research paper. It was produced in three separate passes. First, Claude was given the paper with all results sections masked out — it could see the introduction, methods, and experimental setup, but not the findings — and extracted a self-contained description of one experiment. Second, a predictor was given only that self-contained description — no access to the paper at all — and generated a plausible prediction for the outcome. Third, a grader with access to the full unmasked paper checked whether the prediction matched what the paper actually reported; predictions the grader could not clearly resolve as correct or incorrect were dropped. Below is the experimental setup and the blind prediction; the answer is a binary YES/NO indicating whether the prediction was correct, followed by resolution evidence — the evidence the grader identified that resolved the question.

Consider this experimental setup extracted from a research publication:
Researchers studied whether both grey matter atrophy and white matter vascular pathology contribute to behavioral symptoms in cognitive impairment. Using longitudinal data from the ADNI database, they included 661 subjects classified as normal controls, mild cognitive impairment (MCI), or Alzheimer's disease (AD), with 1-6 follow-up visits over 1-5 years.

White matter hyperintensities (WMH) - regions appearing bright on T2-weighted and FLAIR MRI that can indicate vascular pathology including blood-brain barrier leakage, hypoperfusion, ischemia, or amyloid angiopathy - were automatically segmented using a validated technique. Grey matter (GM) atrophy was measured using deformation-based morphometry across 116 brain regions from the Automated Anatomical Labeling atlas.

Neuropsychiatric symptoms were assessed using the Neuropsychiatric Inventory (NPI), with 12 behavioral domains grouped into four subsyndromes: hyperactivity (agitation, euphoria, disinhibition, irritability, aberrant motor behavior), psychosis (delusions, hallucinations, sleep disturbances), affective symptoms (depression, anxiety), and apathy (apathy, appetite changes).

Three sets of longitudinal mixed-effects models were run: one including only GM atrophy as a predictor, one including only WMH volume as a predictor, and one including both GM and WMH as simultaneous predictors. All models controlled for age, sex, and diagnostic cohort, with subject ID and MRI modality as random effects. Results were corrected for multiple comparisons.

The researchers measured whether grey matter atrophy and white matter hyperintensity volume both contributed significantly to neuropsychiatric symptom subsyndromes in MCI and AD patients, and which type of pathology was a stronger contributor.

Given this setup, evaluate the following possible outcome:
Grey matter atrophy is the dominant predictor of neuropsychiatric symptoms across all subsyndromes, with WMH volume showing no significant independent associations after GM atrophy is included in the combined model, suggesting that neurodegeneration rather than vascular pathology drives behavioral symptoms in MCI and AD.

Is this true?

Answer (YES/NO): NO